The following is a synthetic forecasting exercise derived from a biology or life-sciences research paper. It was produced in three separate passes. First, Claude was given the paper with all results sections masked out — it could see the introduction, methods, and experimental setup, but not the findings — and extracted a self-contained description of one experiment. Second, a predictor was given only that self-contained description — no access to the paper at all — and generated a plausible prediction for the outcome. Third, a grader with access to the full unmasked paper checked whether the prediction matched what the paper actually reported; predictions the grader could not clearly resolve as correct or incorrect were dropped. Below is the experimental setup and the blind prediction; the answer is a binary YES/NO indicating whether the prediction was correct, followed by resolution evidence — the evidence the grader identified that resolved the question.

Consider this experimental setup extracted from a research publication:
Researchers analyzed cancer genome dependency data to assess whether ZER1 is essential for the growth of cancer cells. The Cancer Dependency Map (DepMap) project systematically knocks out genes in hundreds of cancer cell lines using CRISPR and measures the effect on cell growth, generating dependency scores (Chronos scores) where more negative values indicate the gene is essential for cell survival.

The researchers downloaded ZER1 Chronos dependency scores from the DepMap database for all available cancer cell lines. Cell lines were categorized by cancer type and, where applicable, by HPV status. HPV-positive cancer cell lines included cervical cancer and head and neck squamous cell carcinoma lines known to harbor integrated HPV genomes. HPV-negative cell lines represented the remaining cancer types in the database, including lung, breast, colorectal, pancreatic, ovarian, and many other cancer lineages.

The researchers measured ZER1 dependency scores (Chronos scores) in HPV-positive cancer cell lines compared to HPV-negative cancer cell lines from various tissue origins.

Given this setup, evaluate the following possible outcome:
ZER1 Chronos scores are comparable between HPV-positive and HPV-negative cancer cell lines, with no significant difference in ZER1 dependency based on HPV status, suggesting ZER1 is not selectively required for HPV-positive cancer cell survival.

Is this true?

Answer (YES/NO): NO